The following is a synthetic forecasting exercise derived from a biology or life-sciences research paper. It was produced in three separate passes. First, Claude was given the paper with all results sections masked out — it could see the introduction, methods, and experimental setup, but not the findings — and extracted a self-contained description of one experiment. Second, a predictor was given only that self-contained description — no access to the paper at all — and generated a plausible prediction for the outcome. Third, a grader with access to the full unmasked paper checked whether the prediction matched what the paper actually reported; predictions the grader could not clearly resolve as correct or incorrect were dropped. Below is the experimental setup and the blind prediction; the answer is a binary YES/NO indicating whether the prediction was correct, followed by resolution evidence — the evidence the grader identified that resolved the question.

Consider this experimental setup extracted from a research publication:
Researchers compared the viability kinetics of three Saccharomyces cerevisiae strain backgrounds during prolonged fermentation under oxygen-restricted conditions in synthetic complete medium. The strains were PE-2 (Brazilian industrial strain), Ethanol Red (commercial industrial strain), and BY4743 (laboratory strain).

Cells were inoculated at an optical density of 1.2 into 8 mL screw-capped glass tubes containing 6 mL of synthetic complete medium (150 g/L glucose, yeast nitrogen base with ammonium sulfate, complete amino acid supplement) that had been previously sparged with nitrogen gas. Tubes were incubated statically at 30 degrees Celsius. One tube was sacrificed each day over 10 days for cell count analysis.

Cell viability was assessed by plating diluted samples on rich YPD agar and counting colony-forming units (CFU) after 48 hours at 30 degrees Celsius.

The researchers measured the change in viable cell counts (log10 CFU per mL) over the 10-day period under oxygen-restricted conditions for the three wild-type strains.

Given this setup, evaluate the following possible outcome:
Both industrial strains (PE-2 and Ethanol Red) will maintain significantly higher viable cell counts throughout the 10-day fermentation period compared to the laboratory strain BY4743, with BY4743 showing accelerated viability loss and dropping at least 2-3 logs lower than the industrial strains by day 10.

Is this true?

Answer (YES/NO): NO